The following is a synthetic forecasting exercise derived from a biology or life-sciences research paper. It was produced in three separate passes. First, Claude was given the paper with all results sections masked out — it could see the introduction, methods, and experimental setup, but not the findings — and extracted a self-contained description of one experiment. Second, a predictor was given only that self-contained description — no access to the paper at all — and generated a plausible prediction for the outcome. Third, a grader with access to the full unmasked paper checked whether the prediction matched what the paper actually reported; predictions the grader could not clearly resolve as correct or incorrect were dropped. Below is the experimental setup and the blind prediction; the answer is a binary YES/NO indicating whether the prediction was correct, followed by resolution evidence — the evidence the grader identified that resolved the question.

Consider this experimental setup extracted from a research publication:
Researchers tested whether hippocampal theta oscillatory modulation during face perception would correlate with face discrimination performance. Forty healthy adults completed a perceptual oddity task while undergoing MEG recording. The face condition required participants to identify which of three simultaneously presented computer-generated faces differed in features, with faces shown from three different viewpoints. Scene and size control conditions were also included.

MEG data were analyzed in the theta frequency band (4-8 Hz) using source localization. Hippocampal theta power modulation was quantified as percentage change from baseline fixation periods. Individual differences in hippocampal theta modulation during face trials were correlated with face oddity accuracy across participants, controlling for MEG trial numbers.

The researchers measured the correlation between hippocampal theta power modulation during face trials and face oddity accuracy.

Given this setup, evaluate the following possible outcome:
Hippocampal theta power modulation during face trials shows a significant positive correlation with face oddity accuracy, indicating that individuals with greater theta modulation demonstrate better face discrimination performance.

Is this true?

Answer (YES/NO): NO